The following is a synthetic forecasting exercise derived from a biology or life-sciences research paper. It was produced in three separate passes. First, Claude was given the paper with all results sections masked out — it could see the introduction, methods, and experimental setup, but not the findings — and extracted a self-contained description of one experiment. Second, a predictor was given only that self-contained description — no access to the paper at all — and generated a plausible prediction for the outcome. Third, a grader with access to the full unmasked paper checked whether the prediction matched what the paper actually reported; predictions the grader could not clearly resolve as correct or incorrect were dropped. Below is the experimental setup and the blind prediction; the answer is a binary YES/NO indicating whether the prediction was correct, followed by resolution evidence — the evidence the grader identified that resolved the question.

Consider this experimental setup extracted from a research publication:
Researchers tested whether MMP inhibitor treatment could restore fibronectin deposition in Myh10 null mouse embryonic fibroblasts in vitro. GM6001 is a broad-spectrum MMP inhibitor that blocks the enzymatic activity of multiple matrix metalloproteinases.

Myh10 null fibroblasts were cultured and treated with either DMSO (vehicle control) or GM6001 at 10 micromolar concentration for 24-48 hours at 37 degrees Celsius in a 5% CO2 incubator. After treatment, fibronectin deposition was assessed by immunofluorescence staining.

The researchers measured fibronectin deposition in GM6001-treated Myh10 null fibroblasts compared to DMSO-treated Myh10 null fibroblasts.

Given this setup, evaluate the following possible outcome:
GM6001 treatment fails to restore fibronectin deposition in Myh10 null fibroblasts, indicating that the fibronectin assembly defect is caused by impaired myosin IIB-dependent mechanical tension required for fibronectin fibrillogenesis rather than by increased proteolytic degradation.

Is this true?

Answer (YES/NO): NO